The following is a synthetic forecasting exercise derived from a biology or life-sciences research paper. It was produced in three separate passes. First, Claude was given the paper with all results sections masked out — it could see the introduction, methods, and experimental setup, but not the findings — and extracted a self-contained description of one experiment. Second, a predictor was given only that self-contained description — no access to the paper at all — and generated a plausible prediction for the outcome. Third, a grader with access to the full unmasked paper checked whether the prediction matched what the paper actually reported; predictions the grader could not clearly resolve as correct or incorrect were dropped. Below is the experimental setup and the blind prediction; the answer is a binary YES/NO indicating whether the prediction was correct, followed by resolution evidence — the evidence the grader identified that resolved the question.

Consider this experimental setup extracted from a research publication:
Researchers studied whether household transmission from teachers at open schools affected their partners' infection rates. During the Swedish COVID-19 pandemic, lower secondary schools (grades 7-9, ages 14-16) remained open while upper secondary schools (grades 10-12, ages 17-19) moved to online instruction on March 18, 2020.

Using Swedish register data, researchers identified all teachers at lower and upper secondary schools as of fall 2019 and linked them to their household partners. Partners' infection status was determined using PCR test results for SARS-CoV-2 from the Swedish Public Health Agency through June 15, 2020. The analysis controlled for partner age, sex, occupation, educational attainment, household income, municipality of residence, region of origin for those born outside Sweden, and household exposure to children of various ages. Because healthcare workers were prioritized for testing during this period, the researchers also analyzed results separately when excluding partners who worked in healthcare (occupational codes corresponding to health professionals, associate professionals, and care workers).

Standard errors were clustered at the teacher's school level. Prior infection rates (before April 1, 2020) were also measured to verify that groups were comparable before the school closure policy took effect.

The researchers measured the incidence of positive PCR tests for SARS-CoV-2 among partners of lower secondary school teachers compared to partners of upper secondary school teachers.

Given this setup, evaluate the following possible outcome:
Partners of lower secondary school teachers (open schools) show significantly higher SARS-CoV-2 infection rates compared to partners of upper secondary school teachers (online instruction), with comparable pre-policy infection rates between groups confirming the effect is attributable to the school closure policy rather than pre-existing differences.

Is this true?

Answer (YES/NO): NO